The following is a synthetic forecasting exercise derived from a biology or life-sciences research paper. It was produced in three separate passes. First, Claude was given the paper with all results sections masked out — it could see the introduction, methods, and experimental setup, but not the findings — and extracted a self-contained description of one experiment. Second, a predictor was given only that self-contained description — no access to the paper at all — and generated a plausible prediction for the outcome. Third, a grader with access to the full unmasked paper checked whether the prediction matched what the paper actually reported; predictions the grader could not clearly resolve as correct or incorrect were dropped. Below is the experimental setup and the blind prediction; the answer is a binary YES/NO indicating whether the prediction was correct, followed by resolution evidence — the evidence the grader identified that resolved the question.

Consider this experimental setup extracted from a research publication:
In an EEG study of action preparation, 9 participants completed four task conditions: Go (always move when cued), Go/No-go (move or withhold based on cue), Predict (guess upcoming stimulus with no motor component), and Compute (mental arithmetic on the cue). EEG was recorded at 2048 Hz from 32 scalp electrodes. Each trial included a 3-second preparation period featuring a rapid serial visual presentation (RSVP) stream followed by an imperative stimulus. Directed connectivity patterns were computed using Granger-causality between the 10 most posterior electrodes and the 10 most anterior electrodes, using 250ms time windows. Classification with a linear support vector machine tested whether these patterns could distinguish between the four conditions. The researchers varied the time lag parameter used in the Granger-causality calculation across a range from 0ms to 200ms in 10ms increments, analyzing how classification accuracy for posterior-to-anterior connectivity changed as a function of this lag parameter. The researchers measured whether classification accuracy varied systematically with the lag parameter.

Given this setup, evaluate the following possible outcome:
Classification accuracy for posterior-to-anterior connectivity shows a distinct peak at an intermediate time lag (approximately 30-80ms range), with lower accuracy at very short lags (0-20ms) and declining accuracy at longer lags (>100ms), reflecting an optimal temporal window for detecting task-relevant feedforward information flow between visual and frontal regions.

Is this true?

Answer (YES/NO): NO